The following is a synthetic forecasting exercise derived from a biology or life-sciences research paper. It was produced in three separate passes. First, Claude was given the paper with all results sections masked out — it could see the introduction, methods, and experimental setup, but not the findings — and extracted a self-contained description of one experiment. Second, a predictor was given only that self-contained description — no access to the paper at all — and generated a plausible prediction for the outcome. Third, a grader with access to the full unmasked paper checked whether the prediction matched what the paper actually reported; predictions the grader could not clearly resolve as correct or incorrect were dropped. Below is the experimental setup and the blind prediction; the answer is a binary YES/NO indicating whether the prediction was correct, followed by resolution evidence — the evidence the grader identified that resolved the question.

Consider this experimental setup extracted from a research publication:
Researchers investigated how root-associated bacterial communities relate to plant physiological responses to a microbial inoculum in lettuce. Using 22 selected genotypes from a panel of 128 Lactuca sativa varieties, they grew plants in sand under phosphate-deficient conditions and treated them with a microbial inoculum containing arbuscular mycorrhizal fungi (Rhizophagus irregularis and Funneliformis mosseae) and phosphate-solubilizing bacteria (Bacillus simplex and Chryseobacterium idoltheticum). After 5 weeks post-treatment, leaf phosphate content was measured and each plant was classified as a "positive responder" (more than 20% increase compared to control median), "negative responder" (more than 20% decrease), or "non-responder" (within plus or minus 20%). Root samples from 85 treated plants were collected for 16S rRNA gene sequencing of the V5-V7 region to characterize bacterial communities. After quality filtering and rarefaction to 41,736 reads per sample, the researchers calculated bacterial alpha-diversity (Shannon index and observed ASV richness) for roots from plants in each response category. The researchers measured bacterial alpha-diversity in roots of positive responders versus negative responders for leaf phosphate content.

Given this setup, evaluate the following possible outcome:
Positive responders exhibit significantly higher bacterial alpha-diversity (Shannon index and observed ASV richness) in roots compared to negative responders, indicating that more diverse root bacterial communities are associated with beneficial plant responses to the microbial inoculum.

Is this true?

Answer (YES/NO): YES